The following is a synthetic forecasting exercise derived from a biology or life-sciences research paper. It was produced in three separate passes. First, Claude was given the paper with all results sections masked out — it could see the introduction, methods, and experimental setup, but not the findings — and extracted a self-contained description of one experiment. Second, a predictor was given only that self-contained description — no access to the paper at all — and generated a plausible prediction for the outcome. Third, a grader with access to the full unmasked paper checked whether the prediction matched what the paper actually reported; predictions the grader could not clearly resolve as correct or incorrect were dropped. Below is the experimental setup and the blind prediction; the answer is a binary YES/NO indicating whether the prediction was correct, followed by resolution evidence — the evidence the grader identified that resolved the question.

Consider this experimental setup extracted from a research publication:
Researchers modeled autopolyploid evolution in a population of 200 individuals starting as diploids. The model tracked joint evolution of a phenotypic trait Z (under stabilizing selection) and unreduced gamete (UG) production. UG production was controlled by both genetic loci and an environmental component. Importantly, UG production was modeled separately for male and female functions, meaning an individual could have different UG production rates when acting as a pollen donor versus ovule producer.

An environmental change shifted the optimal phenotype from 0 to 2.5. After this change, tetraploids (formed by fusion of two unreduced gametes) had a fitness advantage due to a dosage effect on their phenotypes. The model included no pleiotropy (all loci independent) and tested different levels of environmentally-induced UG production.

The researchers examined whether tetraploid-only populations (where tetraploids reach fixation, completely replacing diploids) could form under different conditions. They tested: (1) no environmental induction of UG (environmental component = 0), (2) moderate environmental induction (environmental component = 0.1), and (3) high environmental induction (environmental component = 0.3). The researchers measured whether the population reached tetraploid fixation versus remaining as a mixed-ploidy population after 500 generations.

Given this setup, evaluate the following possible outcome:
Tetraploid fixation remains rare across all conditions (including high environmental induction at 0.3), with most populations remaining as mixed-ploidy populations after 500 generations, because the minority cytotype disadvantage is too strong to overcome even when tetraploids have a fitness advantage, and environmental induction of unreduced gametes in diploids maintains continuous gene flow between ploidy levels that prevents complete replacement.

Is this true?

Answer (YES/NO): NO